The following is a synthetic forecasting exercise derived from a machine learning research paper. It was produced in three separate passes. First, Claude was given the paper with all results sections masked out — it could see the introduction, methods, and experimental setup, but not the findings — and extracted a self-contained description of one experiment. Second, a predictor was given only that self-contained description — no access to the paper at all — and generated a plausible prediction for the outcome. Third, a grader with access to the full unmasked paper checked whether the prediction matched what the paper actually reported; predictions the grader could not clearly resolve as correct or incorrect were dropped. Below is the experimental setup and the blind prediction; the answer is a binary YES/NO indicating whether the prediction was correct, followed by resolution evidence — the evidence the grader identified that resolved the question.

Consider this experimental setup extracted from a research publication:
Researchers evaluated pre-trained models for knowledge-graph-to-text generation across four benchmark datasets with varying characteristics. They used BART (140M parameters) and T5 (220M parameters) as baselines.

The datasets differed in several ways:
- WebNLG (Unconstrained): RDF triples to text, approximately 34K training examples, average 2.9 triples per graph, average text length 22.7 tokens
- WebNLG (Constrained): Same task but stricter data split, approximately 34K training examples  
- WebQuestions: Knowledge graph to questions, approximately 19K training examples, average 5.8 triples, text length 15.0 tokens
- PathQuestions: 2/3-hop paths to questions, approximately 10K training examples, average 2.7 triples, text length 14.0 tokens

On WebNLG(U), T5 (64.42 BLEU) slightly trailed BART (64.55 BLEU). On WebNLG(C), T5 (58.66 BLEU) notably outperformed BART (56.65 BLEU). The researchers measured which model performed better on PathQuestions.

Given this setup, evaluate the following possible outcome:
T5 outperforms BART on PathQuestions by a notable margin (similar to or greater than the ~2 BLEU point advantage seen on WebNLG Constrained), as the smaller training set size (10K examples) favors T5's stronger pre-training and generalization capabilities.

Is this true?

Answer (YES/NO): NO